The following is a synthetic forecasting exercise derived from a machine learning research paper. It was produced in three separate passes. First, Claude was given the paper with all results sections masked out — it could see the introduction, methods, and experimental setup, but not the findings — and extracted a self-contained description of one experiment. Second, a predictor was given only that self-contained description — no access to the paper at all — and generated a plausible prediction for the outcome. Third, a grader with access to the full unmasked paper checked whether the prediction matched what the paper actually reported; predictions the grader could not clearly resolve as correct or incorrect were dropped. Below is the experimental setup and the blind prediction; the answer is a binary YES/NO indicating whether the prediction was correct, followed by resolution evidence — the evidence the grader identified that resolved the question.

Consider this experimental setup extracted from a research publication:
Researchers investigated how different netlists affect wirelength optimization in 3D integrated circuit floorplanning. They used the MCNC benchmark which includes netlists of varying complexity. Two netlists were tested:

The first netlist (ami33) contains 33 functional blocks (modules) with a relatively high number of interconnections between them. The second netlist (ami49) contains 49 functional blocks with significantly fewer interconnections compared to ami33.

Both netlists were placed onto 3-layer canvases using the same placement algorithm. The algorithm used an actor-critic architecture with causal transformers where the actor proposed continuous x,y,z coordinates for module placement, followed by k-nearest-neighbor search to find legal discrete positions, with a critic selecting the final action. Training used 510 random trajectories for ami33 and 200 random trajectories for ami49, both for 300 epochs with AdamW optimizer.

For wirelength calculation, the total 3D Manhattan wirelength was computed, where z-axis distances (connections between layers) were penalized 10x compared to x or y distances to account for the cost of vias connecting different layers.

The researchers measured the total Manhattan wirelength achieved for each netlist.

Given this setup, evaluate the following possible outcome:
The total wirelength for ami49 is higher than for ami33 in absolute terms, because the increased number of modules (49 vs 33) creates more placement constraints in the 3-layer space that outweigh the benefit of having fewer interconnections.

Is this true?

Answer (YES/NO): NO